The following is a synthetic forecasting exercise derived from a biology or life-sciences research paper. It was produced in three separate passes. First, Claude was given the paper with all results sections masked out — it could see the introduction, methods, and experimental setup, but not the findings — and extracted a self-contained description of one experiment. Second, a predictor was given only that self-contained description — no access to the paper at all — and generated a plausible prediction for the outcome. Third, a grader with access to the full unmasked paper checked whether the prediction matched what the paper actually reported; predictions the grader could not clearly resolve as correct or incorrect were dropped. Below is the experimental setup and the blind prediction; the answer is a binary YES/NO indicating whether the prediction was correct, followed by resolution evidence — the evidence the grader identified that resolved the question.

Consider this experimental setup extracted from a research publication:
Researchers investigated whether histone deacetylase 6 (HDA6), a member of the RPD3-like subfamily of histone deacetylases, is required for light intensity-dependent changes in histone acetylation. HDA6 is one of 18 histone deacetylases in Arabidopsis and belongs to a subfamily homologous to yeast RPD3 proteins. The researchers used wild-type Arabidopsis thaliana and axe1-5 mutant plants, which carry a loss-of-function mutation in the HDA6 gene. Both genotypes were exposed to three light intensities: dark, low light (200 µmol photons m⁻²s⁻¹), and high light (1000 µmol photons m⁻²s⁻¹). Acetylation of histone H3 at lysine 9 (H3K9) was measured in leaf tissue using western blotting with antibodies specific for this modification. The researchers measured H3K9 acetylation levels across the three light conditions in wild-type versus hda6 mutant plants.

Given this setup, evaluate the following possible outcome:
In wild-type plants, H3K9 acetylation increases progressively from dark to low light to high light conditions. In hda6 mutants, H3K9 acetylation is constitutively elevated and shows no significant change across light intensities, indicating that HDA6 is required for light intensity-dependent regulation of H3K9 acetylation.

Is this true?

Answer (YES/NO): NO